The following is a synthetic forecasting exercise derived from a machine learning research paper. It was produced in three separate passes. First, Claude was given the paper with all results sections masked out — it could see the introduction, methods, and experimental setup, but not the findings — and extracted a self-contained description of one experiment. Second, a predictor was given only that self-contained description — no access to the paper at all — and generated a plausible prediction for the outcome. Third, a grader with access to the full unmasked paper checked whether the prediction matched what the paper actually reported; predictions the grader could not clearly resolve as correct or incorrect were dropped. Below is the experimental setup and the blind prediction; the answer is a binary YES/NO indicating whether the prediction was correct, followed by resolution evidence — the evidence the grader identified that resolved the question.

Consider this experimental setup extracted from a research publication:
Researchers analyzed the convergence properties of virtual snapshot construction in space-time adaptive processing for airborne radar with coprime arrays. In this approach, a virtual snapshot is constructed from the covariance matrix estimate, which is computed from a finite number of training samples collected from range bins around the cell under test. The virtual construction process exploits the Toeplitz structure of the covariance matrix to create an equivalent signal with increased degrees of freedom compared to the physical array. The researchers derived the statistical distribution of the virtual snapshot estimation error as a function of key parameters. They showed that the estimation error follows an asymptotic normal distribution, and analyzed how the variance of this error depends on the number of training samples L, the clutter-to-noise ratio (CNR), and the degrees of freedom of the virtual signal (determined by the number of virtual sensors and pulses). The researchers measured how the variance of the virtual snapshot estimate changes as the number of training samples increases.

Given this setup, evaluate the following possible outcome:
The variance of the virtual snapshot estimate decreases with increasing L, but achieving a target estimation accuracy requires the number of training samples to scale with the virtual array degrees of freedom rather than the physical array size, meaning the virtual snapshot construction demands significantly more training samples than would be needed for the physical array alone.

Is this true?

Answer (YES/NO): YES